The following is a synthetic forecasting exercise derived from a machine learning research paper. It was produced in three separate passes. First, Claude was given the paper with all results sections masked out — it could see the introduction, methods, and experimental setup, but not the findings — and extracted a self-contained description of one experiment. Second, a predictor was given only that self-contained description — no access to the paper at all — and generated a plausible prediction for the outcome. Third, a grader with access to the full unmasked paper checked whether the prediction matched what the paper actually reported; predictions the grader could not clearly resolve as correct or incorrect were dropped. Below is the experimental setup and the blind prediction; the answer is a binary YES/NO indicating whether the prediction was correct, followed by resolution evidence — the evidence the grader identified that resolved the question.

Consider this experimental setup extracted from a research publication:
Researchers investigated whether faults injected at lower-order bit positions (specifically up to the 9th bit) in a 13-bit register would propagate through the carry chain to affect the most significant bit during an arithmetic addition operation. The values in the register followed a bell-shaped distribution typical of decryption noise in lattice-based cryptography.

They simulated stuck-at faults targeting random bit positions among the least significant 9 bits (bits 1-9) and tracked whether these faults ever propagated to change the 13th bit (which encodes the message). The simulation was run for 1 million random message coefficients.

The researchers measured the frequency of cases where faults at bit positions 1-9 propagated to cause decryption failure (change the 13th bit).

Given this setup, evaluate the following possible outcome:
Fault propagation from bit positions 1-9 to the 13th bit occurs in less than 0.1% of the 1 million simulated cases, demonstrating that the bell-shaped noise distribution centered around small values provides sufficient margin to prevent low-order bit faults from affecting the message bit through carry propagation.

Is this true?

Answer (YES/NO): YES